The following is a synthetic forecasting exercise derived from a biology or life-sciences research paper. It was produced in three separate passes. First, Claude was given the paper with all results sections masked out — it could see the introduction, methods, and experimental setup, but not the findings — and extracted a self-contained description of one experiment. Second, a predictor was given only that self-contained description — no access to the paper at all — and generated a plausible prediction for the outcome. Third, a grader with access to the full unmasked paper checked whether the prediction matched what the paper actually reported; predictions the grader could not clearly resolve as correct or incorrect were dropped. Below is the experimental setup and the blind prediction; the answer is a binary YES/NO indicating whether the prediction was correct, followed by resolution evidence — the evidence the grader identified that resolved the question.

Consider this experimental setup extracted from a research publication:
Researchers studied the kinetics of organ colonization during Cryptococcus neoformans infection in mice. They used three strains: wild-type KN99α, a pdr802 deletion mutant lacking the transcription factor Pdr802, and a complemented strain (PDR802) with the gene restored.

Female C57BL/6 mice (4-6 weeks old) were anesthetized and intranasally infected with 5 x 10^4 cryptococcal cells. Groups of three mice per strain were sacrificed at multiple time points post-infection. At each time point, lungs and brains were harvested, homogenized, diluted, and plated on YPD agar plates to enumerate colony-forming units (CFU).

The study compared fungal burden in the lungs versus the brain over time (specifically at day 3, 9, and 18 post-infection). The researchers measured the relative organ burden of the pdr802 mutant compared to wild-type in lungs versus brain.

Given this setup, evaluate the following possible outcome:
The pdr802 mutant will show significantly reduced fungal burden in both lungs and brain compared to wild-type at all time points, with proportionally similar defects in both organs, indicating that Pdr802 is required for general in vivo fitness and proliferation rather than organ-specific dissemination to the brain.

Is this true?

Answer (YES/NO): NO